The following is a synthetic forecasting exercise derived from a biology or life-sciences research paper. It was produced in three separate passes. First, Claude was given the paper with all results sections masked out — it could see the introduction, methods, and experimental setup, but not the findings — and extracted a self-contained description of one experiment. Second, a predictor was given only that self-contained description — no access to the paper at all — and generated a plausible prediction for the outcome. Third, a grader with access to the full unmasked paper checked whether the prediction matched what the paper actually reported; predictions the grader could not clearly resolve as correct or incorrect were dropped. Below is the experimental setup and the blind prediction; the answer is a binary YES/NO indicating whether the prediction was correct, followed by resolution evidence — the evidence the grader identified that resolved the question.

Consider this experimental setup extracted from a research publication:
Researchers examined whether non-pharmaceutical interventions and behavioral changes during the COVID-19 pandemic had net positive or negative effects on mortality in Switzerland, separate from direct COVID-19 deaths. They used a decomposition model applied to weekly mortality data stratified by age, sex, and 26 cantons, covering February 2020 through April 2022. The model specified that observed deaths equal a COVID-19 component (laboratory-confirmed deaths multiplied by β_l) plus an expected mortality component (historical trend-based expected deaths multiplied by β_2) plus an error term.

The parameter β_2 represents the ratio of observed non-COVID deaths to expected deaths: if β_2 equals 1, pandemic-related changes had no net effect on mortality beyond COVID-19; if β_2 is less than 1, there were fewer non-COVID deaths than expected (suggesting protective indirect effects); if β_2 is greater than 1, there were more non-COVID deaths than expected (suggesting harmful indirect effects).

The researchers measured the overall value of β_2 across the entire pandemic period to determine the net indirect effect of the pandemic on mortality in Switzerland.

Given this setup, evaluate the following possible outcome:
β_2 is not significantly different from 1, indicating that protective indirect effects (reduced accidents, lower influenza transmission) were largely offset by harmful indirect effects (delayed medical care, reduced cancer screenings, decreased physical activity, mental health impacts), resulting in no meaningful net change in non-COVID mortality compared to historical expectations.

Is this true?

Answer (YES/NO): NO